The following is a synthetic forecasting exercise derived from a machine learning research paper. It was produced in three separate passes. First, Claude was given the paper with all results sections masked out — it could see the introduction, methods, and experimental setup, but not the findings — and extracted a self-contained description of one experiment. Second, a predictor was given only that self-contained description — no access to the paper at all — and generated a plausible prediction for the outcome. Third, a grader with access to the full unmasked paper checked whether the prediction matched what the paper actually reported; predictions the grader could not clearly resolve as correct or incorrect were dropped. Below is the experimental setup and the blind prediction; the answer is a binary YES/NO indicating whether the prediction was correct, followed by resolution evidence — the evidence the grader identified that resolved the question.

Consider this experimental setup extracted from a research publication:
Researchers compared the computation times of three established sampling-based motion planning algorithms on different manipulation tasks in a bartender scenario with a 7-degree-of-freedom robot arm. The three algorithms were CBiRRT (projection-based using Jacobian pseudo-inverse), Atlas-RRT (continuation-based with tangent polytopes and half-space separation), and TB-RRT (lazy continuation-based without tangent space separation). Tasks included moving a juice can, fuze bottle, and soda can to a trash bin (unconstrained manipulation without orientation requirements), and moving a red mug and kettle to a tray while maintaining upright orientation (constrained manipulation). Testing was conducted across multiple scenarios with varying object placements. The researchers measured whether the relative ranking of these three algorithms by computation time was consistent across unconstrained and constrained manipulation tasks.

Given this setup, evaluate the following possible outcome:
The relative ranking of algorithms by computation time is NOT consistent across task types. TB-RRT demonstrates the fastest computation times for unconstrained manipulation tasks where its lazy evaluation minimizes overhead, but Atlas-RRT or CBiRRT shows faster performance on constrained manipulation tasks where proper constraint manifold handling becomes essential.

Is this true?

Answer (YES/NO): NO